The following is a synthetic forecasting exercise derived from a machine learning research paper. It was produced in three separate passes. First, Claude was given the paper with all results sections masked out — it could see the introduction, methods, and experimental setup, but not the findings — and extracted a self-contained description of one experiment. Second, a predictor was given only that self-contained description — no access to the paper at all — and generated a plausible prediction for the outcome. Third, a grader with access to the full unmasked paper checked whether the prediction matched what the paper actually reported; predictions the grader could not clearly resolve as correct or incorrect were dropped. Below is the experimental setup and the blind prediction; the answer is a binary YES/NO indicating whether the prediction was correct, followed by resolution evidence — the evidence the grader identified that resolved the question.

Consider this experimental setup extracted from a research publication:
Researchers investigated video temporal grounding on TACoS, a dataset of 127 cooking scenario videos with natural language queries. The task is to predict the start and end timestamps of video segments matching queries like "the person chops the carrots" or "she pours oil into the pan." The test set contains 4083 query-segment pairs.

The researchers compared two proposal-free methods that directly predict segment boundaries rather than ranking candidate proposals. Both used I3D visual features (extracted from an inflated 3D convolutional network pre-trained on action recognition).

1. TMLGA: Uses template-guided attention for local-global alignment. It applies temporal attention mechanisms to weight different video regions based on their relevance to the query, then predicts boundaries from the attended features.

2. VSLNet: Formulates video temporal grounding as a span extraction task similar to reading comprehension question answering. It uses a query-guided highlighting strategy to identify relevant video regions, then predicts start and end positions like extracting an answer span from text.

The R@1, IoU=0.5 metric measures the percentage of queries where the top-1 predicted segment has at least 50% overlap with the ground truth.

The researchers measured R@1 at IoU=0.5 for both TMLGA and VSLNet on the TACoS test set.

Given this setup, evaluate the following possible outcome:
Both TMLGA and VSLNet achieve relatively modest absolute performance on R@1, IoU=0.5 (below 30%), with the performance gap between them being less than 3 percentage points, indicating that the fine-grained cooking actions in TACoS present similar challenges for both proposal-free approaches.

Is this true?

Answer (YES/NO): YES